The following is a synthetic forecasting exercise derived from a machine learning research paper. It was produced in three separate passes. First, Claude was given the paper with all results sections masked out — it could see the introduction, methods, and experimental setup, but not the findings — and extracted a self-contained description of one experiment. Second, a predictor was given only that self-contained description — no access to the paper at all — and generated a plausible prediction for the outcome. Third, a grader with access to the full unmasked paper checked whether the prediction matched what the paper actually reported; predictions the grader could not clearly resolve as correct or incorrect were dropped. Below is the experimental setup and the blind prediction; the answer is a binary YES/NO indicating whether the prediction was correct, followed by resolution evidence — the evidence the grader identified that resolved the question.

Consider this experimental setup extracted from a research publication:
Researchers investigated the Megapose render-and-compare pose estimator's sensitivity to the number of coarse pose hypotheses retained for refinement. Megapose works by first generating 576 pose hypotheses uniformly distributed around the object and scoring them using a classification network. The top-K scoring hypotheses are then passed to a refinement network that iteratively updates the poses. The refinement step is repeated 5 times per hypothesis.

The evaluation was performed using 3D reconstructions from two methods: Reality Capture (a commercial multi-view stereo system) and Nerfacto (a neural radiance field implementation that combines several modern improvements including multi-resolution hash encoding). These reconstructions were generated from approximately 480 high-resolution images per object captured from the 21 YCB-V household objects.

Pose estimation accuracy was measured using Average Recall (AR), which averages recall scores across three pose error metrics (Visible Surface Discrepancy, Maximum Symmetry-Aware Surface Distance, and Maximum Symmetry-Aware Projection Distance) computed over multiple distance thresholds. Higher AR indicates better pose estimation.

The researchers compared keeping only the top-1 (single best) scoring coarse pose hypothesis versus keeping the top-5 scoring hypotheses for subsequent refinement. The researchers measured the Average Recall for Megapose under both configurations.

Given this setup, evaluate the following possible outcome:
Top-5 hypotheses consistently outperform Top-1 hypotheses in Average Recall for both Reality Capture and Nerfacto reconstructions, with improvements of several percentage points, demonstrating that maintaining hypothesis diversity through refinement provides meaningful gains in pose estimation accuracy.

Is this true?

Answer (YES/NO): NO